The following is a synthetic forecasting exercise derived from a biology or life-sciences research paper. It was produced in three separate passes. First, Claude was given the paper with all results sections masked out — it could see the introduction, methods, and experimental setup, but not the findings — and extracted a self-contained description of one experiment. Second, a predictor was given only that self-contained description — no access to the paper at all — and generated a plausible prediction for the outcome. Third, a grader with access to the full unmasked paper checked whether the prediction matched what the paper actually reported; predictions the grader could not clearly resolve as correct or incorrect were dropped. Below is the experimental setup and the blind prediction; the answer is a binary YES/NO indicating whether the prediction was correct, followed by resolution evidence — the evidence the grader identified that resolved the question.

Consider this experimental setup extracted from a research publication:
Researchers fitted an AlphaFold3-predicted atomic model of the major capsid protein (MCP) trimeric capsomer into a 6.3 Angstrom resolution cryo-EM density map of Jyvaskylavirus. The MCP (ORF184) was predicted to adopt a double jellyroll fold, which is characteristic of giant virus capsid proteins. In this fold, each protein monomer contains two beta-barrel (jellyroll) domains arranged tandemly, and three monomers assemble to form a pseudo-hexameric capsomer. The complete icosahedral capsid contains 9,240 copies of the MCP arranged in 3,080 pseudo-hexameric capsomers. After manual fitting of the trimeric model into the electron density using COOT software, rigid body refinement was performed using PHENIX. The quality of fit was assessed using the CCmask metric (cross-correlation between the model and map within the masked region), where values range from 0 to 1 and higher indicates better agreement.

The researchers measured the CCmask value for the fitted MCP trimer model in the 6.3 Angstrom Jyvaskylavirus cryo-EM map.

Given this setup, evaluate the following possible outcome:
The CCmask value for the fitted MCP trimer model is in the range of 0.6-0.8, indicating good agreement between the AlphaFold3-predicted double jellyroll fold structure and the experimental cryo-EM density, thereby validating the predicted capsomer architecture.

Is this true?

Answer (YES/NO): NO